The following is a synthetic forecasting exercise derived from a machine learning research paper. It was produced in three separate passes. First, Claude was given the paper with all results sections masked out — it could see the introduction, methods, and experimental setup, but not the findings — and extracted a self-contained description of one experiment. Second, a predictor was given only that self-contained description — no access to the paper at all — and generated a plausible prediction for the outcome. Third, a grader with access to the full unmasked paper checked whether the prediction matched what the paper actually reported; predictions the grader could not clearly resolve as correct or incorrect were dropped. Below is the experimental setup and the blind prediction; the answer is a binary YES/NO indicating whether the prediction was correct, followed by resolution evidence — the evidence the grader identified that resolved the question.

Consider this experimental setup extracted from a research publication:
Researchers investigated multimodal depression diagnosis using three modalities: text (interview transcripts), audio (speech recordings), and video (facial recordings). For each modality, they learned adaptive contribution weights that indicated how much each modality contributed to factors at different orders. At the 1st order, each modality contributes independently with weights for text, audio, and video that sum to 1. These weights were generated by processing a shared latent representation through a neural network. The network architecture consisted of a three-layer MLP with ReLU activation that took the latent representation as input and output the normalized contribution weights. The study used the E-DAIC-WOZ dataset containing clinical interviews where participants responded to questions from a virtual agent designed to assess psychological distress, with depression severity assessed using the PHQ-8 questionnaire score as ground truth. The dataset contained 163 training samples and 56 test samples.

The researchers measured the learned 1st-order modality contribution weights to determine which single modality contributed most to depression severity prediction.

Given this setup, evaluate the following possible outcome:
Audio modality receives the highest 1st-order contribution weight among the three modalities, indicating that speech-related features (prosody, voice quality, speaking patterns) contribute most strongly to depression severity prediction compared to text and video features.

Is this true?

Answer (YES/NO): YES